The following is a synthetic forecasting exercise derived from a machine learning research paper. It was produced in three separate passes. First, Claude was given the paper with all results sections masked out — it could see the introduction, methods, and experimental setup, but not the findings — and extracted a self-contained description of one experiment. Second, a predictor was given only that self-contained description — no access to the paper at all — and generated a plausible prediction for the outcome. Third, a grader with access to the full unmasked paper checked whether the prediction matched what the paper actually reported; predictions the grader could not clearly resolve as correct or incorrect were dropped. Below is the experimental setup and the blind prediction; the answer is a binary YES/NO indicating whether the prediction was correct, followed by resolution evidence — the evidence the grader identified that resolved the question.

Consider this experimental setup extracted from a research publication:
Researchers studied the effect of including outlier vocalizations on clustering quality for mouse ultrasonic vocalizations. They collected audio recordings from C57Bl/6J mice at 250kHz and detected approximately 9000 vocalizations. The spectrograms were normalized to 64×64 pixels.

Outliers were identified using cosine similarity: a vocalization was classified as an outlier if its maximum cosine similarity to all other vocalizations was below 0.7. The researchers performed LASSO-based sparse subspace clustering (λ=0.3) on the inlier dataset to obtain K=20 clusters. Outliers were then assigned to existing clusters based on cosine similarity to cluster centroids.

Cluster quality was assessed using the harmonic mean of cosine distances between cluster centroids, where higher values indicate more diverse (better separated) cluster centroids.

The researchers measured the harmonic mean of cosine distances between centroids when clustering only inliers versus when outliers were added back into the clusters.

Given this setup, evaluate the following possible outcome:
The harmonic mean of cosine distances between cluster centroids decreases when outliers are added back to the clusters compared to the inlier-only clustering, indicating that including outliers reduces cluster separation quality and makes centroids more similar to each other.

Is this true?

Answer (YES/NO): YES